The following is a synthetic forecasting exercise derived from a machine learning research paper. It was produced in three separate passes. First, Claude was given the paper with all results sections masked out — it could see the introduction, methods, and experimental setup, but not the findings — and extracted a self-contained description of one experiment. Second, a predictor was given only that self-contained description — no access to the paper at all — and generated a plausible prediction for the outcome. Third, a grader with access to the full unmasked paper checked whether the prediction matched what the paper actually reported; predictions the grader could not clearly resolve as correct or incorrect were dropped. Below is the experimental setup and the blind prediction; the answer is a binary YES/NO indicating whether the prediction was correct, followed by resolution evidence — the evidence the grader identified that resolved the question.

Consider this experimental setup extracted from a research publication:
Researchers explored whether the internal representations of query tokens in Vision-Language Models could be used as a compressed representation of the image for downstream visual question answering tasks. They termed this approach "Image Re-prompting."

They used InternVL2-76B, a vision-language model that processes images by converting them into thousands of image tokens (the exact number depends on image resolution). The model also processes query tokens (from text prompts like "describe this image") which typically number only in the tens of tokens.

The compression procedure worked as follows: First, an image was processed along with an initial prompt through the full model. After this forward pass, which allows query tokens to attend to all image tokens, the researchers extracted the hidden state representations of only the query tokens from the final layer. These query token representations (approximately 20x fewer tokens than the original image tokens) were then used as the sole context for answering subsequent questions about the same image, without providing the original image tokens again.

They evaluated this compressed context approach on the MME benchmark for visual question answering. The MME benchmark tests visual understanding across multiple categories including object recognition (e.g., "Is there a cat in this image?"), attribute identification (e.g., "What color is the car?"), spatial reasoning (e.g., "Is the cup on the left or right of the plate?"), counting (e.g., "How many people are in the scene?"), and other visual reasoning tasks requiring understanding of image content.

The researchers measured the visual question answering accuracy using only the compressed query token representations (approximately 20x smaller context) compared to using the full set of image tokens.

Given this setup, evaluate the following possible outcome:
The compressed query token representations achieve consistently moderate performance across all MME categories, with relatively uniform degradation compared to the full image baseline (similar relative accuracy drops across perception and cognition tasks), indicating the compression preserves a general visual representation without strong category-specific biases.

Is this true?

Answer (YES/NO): NO